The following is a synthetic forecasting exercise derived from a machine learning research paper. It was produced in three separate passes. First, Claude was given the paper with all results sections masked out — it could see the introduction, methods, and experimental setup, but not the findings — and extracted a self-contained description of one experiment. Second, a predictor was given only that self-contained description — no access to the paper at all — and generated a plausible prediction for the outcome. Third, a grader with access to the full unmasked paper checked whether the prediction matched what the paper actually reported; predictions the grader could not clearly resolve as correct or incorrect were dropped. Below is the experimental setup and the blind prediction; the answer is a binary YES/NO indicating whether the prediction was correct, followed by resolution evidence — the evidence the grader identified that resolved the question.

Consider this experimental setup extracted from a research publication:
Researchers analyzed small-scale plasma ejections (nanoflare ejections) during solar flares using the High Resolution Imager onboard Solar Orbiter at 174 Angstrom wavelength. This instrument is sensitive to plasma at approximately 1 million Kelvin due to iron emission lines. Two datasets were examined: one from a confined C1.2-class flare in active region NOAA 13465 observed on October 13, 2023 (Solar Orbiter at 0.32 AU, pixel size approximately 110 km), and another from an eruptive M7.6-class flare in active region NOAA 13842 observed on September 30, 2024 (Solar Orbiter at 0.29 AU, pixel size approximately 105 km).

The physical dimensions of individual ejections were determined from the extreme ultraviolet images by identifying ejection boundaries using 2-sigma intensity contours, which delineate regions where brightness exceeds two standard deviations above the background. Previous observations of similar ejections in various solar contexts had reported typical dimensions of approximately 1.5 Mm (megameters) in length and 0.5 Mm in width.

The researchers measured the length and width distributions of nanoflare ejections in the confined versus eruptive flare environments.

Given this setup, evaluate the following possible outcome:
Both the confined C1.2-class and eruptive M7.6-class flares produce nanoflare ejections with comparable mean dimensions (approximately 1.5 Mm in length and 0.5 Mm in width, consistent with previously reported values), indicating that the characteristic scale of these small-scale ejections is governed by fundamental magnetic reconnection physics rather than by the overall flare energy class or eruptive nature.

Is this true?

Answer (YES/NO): NO